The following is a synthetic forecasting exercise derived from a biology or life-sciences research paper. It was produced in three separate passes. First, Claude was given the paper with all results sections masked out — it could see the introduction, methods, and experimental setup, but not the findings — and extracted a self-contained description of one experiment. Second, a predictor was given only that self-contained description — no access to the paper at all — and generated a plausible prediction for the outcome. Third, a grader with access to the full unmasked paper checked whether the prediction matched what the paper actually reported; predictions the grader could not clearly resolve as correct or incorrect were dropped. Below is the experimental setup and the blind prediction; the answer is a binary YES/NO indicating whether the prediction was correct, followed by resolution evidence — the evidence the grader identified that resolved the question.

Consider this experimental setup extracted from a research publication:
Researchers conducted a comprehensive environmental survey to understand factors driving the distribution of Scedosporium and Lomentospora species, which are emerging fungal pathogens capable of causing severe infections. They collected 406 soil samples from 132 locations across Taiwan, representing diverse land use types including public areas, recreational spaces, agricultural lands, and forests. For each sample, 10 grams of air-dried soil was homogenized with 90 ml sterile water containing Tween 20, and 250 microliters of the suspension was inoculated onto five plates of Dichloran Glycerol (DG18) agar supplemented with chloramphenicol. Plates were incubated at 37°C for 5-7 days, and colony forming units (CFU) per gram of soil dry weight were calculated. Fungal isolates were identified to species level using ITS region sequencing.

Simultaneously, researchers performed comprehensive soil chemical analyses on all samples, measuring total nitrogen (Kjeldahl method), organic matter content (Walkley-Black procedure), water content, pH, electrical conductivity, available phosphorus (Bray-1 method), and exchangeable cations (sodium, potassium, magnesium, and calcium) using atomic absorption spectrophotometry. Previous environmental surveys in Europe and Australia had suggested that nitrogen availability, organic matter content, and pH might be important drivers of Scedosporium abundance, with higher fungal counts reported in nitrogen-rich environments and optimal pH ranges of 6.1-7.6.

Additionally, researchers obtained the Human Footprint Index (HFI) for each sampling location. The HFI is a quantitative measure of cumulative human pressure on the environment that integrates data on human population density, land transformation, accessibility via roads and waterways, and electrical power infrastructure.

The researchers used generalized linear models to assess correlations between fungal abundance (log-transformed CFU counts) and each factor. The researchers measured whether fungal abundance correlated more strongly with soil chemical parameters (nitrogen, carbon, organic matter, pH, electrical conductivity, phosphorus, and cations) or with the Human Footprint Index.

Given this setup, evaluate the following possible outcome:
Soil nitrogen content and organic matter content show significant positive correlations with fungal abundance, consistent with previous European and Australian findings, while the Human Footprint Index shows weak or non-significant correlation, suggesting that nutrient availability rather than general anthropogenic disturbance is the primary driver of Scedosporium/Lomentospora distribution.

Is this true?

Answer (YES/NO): NO